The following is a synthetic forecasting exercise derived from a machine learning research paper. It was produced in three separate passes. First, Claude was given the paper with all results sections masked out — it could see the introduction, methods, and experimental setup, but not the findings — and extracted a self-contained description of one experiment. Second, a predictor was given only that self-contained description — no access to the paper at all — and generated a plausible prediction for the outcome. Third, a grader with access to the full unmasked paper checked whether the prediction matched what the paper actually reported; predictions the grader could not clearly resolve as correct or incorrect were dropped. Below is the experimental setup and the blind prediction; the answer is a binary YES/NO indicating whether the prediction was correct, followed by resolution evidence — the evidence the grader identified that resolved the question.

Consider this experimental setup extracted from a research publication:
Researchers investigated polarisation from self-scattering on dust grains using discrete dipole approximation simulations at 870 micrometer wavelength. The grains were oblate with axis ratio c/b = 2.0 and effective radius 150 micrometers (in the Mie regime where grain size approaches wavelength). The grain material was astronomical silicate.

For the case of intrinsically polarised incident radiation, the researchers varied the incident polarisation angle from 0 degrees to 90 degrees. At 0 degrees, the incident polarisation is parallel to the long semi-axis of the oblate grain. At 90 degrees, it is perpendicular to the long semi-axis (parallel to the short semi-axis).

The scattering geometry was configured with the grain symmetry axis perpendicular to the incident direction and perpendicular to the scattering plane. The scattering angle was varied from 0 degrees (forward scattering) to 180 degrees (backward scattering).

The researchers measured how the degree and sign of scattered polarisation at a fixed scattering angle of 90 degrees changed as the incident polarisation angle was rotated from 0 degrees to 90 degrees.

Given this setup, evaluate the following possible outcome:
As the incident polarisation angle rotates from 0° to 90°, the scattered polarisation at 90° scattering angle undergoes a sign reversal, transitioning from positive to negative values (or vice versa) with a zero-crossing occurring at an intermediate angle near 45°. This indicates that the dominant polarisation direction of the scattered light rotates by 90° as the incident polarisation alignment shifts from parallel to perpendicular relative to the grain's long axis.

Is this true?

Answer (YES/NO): NO